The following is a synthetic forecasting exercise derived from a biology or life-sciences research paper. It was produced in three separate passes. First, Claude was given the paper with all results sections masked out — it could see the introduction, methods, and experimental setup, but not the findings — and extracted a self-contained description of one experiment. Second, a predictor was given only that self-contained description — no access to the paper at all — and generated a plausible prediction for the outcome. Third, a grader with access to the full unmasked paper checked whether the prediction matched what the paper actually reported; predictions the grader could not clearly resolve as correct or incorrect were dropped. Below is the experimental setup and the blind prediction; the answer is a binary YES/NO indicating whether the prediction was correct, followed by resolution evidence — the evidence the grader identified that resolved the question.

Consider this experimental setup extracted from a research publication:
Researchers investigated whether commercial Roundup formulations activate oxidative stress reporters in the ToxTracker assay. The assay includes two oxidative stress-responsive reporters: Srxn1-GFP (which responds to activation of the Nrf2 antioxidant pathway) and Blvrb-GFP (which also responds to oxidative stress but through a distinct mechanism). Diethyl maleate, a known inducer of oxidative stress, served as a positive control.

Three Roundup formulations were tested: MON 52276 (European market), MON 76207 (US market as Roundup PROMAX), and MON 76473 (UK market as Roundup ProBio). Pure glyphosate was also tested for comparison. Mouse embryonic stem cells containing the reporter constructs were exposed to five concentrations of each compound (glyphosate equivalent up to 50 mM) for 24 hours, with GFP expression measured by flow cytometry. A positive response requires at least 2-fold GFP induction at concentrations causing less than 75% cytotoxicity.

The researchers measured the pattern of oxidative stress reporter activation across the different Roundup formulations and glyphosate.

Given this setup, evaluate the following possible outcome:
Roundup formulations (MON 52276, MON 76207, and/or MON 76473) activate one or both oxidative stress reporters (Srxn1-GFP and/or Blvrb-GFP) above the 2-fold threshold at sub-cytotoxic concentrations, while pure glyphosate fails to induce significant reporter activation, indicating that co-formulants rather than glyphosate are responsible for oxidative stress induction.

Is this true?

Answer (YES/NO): YES